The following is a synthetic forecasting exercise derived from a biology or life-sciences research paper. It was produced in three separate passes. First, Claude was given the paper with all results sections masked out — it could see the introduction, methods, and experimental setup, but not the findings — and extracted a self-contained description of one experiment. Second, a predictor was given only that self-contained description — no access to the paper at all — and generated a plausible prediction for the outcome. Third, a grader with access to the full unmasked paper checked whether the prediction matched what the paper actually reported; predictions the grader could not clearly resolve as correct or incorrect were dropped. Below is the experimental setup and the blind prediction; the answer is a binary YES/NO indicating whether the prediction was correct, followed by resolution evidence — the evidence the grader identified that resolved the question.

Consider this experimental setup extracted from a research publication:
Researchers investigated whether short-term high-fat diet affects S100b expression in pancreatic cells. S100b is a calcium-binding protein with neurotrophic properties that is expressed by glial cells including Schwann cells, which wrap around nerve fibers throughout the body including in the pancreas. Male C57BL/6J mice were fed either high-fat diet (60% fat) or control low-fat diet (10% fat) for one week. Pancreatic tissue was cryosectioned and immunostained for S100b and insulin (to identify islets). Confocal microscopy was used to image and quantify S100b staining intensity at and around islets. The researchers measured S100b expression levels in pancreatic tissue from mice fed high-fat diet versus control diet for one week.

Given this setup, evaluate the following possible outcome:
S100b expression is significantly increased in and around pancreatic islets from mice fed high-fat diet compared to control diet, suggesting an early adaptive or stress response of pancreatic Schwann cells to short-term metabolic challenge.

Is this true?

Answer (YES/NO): YES